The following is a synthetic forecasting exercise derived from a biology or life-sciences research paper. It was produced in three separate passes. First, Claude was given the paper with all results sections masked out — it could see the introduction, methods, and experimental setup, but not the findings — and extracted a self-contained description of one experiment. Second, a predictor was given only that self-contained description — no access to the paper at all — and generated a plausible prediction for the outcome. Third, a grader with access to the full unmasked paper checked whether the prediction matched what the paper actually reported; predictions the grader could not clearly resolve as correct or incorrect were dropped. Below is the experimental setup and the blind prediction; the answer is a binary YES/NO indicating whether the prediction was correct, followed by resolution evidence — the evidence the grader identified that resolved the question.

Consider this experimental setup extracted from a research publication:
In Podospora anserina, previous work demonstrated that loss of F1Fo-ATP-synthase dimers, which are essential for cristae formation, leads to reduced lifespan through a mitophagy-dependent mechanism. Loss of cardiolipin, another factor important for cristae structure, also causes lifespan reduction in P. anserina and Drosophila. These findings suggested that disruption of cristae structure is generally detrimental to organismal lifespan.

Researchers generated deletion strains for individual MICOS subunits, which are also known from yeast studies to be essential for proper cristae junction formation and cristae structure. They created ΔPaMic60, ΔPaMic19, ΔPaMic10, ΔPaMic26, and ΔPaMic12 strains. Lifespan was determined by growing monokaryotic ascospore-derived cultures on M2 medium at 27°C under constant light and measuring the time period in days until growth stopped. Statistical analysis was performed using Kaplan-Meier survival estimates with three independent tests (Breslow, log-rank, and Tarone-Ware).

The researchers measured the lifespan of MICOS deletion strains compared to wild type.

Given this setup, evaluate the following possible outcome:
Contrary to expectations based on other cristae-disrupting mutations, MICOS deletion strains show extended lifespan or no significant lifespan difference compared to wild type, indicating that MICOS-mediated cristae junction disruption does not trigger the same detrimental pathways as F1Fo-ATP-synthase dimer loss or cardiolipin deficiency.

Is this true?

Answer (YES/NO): YES